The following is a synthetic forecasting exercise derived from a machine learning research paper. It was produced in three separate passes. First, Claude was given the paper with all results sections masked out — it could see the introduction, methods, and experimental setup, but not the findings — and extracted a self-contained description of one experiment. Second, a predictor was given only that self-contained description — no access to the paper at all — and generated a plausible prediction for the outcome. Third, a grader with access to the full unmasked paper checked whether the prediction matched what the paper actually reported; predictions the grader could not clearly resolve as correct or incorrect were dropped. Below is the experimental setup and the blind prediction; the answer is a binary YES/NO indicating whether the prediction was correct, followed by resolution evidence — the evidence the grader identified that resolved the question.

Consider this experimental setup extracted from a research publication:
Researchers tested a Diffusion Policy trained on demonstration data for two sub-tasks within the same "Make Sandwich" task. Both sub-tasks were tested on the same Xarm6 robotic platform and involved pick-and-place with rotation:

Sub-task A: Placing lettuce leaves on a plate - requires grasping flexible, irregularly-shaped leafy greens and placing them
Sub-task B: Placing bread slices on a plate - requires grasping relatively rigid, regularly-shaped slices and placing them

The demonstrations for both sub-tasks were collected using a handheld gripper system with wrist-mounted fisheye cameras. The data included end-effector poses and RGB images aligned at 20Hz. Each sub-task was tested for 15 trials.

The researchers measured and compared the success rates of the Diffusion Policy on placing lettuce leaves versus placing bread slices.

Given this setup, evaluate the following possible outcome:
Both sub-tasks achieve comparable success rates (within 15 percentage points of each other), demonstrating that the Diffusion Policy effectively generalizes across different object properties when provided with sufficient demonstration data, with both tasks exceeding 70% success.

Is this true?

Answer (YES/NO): NO